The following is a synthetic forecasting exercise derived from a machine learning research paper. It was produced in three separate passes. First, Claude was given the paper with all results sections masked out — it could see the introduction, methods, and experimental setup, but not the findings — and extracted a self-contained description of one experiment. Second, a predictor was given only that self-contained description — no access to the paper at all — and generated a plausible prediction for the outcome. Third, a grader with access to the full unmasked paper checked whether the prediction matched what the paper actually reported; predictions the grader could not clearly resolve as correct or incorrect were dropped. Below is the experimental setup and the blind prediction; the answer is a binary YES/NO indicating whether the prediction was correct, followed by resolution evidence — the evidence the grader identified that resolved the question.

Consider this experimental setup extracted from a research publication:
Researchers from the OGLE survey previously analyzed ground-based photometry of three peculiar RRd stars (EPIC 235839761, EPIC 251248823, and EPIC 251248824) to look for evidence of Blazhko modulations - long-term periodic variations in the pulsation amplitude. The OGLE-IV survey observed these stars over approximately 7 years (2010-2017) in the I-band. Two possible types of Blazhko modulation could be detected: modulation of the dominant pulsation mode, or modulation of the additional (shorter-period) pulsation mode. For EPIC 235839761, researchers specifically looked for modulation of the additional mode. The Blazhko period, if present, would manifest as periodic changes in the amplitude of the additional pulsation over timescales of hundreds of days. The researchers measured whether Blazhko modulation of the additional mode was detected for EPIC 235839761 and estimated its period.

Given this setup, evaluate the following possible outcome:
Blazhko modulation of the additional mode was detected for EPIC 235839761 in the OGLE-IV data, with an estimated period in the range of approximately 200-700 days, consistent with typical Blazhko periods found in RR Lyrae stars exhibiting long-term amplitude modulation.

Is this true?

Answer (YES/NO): YES